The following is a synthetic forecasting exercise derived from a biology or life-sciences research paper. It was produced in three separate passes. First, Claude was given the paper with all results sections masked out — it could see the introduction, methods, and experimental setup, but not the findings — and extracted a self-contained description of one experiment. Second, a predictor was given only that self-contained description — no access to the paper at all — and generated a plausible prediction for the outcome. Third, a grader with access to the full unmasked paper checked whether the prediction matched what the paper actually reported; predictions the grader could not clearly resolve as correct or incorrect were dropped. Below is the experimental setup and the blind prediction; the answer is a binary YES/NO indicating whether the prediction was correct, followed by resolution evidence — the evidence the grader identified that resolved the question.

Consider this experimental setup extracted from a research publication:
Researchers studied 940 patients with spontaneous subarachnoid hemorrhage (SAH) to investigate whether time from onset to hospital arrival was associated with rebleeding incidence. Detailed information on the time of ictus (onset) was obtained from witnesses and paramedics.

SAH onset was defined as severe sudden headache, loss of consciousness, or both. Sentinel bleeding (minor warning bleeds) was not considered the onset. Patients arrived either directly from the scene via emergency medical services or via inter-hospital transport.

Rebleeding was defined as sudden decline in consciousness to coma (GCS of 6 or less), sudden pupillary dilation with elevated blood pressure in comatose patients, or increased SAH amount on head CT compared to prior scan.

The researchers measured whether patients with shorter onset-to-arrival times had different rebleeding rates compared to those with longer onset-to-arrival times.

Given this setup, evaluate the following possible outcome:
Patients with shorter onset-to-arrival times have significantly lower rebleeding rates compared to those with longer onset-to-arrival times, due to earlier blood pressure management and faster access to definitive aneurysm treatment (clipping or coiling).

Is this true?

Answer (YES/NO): NO